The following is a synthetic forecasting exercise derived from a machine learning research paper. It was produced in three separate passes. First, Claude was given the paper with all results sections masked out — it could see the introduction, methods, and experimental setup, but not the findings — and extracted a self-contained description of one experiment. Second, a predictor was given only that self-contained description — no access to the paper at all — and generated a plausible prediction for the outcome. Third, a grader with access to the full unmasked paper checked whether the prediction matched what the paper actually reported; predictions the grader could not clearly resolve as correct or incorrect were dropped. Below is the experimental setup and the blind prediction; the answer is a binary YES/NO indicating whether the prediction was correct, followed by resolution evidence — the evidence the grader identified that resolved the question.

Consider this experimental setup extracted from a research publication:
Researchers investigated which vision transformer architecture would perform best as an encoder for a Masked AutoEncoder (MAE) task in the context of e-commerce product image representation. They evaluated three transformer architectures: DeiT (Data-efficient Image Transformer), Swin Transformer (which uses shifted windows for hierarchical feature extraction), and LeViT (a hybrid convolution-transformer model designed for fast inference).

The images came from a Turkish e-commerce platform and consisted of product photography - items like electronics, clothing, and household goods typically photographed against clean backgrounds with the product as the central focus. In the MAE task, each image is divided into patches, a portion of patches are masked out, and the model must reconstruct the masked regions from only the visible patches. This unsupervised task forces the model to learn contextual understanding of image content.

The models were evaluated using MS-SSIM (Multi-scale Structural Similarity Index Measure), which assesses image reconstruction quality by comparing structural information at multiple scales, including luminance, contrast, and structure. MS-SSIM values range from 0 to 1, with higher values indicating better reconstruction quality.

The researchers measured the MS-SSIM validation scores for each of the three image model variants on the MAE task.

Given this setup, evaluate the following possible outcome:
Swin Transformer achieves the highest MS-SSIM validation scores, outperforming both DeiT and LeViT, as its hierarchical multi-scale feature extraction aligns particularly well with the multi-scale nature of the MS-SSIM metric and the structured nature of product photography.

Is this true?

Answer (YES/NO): NO